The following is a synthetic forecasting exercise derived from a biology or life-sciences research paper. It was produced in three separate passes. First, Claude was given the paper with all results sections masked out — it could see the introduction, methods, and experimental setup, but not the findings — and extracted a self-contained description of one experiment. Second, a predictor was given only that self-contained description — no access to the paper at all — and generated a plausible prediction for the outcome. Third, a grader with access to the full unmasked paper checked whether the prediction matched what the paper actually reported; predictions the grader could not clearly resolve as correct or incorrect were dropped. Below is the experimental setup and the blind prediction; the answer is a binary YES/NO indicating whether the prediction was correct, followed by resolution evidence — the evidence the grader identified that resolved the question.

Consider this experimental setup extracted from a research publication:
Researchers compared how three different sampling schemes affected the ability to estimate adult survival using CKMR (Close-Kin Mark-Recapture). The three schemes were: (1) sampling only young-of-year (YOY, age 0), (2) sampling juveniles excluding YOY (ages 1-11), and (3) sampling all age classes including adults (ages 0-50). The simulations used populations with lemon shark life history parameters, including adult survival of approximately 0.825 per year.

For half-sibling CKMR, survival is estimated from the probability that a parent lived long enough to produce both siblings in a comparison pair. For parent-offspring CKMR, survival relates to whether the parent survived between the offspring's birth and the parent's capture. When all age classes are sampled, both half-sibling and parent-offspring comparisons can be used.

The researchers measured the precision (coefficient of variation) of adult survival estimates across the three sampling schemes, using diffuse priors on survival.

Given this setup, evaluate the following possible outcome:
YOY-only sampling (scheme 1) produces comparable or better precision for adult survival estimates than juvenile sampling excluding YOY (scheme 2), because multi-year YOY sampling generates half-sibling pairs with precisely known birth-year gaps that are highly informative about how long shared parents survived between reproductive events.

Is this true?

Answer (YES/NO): NO